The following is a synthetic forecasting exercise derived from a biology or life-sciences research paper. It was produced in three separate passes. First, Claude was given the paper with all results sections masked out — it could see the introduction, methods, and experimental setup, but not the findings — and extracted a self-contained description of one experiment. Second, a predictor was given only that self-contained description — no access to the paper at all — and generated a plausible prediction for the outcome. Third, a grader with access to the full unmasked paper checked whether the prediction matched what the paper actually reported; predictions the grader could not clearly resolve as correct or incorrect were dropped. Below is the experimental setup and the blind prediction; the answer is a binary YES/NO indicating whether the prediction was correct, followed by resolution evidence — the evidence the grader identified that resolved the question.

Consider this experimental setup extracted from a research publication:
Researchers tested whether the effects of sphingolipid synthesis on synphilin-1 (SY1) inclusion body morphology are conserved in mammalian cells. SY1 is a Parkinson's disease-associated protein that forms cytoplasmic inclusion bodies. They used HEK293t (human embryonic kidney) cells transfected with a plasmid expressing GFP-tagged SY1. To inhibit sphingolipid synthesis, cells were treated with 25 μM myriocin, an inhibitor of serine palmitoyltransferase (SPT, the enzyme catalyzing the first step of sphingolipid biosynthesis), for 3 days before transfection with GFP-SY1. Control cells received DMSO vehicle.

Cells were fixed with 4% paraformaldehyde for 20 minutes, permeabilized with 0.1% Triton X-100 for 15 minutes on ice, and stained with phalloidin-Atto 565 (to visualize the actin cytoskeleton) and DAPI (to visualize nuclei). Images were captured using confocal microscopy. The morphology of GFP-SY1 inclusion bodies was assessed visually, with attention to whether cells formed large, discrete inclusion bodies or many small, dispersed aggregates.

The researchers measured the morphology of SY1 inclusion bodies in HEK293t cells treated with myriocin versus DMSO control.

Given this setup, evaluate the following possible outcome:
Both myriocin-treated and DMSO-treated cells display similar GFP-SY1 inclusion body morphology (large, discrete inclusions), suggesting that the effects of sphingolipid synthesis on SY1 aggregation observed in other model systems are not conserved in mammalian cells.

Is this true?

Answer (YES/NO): NO